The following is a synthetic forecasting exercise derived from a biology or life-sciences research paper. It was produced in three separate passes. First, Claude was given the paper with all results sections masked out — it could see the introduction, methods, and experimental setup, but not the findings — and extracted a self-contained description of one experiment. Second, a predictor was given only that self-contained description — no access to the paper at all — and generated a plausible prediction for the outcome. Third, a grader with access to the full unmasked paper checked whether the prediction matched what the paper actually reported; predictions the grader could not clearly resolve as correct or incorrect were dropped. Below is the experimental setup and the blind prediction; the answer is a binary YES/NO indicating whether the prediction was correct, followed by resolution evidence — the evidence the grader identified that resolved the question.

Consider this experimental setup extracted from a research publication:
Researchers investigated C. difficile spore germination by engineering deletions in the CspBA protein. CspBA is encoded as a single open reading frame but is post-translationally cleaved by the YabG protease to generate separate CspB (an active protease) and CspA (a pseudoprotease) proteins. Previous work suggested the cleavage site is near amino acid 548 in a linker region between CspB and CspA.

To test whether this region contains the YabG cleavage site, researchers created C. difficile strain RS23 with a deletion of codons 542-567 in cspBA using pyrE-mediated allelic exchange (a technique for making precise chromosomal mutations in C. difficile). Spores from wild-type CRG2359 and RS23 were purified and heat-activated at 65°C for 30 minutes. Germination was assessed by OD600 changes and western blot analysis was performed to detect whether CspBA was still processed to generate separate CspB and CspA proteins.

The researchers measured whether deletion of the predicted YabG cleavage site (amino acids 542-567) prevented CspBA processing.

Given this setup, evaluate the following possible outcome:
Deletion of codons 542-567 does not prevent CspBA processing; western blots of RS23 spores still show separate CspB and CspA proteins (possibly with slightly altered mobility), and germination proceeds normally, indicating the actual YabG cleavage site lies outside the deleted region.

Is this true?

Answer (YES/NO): YES